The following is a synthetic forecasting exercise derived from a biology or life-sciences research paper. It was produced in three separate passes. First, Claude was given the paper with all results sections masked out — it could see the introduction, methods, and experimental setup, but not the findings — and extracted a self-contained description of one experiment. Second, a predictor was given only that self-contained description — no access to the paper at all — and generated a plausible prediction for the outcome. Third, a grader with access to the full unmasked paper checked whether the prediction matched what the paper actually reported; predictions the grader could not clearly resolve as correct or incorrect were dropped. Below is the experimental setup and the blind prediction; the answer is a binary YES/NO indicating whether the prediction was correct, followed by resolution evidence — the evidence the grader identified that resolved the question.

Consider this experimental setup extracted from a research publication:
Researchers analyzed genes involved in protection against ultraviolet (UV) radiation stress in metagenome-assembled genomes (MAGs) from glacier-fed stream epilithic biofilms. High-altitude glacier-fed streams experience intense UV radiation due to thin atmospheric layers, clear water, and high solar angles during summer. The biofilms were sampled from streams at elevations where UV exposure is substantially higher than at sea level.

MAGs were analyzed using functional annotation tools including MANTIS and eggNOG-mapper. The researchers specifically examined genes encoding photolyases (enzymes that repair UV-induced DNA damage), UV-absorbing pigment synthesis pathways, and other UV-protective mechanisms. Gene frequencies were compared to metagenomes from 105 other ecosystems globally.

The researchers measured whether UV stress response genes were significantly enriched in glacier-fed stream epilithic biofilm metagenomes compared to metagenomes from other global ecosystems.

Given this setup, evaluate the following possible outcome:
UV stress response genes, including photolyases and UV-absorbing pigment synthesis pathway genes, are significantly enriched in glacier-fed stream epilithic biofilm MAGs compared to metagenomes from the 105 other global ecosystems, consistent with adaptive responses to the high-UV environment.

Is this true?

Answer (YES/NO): NO